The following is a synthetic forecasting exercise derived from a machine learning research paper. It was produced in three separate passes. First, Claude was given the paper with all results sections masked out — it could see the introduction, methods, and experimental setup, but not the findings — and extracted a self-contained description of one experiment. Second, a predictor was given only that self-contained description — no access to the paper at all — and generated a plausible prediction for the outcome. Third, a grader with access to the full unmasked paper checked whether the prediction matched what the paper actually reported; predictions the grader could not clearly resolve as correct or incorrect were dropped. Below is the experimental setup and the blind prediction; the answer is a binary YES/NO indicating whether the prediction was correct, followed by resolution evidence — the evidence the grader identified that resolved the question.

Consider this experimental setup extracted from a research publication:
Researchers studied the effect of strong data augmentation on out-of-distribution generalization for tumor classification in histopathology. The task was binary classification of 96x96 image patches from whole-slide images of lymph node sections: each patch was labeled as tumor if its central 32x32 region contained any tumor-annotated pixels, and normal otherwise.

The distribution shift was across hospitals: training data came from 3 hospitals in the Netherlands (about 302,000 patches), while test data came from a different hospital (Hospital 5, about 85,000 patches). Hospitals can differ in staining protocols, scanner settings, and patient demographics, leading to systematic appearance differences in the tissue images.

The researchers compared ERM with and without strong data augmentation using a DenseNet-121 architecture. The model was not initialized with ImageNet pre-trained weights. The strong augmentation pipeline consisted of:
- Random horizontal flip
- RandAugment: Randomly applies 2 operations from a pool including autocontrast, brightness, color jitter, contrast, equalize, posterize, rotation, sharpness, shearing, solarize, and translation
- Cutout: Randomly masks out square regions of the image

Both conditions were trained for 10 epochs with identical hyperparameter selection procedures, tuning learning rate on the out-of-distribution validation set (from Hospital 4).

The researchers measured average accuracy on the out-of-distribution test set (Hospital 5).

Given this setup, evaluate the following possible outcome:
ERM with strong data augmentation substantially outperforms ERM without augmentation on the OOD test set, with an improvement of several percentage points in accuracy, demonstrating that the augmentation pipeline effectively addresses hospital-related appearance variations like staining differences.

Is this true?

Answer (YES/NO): YES